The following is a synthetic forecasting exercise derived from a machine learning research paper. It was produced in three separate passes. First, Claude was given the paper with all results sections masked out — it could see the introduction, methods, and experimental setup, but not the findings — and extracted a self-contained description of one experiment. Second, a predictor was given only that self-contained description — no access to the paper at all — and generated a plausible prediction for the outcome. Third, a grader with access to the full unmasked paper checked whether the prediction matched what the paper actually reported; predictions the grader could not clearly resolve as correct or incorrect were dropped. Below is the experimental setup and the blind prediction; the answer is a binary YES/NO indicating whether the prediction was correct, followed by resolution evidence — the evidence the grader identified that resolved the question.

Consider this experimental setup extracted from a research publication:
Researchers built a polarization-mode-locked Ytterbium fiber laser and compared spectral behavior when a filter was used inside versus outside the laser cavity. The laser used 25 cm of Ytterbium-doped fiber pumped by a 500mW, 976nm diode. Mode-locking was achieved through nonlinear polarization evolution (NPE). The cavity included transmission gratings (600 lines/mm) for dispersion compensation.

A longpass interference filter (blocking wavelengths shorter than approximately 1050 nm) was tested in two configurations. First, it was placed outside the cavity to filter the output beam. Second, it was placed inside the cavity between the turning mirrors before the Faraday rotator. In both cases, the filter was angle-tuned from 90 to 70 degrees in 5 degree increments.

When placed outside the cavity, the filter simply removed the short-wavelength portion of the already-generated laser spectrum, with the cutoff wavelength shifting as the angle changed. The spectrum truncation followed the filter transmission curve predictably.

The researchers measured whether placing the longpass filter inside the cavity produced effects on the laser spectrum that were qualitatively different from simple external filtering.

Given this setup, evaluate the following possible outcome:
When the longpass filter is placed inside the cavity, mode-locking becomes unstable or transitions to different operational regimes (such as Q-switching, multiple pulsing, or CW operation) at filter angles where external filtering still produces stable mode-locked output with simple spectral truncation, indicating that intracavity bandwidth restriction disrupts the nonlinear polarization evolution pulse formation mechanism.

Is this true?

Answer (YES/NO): NO